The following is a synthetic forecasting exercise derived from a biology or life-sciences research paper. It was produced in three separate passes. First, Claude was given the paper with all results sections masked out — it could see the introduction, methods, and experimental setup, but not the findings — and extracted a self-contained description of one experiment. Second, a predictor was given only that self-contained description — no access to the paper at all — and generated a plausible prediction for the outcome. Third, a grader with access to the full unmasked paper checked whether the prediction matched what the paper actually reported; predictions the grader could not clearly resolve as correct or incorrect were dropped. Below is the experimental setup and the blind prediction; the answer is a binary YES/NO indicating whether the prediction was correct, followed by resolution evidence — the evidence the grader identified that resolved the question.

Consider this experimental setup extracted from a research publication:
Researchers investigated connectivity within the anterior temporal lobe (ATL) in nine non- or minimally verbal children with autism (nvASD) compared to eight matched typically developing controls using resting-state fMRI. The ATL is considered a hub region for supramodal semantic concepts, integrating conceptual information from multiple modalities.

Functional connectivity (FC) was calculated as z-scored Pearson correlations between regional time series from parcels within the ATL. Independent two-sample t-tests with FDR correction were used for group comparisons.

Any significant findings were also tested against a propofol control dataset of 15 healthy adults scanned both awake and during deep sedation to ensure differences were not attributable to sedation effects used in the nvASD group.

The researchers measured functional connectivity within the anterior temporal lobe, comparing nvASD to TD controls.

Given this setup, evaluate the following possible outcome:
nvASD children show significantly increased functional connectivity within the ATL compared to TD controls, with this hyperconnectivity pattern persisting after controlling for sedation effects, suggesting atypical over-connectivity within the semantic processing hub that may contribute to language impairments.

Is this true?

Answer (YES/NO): NO